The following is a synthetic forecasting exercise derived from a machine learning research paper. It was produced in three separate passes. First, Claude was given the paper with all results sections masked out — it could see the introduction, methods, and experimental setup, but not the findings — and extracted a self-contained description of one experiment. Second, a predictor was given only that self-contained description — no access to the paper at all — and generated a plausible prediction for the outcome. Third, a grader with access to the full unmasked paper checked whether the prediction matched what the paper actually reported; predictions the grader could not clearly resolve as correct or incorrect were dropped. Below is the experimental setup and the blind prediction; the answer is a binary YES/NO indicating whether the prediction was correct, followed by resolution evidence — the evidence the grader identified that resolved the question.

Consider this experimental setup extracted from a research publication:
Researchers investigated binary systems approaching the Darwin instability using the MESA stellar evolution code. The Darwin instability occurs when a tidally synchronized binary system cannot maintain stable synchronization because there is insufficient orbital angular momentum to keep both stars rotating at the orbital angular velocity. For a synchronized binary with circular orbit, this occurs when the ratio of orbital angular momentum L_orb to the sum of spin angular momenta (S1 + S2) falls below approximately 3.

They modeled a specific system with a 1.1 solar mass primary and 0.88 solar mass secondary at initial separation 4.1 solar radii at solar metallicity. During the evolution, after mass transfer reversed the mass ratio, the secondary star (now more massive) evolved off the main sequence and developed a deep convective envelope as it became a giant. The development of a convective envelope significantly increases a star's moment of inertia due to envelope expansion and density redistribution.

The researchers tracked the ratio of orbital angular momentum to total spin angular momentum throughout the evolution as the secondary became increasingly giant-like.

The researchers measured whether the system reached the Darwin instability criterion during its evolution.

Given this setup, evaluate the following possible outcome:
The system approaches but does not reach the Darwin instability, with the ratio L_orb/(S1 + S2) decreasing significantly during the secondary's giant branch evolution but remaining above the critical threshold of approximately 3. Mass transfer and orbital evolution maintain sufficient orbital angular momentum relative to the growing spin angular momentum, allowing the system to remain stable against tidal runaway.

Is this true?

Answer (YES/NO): NO